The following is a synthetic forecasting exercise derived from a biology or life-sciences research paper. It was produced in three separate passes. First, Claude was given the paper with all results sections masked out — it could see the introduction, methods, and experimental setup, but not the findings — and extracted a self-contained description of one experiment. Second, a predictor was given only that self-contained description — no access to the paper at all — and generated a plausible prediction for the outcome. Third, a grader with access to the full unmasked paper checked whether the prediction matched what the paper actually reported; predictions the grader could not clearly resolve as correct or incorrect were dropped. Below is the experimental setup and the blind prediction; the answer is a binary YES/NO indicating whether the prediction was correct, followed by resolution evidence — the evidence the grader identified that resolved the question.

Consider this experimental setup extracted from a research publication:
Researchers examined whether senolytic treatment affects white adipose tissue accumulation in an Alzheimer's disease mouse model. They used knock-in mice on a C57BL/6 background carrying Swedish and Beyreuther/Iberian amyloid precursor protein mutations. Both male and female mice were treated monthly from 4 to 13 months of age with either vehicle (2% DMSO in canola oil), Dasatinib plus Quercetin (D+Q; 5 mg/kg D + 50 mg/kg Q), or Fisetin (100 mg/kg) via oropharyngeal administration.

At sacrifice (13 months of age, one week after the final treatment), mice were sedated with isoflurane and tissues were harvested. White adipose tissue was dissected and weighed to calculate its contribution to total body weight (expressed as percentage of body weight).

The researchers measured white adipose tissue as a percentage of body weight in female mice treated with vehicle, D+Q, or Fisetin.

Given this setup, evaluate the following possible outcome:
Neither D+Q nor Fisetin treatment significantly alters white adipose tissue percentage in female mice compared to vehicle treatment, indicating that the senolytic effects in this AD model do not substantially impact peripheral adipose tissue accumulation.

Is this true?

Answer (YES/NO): NO